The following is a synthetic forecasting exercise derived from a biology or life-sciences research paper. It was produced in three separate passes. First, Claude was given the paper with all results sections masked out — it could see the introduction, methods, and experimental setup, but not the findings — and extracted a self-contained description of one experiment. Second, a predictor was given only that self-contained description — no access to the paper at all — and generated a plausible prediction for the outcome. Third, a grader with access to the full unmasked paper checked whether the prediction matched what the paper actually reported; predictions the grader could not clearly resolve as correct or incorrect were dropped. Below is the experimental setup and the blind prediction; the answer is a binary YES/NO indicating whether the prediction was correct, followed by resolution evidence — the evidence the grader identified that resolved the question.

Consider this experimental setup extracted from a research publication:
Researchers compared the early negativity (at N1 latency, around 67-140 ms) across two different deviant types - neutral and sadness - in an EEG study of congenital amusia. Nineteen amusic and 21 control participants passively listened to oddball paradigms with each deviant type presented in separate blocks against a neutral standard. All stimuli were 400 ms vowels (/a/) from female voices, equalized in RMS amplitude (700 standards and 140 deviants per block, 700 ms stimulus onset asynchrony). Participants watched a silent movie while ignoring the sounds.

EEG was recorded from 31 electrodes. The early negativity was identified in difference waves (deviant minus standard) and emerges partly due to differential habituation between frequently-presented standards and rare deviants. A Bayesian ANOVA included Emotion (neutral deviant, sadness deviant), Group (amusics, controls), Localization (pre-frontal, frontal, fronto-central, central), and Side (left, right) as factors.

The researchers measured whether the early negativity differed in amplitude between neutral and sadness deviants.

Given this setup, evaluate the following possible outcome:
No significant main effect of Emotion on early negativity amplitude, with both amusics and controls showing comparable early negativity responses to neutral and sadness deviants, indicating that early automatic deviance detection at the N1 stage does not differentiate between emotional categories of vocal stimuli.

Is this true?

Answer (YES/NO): NO